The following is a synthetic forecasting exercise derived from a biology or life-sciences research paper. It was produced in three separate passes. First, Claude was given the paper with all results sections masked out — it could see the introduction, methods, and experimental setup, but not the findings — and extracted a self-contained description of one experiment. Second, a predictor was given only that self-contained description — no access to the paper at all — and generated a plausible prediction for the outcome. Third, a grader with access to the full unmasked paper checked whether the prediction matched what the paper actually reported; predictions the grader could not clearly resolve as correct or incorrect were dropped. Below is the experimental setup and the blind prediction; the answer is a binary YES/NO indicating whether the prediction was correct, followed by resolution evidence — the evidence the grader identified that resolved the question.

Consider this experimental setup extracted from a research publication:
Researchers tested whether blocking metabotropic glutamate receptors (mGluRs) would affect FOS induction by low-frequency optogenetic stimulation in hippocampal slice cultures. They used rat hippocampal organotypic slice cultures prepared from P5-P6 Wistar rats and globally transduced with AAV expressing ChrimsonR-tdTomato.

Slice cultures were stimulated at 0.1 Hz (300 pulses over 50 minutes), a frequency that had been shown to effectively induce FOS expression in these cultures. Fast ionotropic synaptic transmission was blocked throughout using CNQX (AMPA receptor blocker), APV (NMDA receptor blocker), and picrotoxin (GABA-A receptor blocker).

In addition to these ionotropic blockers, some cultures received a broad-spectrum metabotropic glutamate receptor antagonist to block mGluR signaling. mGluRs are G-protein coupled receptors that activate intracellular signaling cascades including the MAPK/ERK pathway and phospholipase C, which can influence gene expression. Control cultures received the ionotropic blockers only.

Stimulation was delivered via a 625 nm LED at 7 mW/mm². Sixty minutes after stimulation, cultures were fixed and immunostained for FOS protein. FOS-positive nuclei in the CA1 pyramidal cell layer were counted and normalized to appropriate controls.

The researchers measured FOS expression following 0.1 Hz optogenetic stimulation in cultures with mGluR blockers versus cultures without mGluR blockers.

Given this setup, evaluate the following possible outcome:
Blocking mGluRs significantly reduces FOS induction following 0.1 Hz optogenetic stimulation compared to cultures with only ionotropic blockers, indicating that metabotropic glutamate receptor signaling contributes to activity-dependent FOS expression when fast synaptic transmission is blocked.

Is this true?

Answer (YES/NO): YES